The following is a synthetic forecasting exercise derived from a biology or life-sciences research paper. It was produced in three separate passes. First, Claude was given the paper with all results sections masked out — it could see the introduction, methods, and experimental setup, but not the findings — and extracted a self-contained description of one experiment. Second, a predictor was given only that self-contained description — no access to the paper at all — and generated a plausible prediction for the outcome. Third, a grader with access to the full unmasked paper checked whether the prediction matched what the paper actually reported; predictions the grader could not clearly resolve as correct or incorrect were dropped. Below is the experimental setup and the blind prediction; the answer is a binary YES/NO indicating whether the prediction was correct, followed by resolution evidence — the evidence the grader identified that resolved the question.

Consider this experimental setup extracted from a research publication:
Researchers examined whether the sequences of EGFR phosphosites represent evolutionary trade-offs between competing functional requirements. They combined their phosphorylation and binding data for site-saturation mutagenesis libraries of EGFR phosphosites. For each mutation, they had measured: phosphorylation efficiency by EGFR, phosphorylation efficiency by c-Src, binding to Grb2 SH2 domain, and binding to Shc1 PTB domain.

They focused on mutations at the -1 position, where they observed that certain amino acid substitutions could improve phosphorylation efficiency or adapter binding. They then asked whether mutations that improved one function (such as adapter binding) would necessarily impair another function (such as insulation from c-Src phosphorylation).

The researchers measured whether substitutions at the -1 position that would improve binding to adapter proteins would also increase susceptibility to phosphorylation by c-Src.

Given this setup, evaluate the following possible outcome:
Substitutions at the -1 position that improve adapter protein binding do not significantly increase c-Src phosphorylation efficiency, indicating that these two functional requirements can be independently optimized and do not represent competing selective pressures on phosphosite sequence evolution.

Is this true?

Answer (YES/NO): NO